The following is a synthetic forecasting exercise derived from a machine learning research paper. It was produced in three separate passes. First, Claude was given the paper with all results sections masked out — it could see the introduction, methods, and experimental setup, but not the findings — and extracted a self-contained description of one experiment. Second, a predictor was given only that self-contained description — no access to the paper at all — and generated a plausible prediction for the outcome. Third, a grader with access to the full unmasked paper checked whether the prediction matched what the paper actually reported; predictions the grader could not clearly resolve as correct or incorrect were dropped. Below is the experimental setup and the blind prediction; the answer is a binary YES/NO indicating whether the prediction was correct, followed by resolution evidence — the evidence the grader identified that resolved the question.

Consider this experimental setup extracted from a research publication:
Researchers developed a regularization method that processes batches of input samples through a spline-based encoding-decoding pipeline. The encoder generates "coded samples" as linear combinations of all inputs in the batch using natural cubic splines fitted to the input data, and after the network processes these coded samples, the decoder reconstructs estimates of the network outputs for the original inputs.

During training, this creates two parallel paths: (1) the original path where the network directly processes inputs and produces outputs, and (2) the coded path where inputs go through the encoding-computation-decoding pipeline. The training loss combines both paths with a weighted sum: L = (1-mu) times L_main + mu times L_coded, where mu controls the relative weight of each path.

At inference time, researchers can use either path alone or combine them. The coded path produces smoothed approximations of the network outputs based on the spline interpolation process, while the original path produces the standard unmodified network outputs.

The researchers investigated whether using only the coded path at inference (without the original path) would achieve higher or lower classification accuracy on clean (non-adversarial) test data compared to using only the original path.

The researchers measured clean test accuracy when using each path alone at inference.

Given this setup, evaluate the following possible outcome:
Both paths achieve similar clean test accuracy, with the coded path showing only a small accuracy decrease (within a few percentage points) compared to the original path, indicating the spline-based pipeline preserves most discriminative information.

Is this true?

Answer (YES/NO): NO